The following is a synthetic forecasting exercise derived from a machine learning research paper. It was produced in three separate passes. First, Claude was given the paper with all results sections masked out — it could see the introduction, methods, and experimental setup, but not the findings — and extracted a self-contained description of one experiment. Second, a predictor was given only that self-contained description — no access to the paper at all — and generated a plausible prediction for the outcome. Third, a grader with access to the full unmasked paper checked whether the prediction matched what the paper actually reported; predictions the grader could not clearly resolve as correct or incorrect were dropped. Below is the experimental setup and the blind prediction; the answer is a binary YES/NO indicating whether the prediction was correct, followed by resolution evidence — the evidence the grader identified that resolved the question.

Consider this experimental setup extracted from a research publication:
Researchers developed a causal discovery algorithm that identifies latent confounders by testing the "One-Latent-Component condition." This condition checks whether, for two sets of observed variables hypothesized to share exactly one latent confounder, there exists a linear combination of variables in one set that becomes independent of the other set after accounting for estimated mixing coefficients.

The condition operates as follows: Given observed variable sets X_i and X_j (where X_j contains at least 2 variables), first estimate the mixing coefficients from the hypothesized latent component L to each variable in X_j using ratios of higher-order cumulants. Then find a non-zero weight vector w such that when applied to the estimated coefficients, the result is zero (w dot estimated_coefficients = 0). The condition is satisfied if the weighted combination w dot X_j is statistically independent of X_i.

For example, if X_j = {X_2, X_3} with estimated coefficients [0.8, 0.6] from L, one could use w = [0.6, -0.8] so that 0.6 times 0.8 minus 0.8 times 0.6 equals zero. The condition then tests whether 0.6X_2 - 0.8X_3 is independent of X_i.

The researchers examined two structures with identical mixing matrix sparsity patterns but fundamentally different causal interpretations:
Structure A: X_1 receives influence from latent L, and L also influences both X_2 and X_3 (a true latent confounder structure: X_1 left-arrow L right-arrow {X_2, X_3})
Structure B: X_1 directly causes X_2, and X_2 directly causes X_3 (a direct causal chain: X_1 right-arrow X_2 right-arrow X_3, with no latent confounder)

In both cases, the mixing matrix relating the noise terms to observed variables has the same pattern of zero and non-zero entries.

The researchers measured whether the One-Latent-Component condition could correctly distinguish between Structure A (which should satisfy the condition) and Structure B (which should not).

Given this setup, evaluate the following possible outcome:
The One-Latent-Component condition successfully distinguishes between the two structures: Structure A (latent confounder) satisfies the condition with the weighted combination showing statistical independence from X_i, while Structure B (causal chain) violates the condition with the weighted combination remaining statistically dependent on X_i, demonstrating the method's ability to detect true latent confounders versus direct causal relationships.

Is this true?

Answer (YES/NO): YES